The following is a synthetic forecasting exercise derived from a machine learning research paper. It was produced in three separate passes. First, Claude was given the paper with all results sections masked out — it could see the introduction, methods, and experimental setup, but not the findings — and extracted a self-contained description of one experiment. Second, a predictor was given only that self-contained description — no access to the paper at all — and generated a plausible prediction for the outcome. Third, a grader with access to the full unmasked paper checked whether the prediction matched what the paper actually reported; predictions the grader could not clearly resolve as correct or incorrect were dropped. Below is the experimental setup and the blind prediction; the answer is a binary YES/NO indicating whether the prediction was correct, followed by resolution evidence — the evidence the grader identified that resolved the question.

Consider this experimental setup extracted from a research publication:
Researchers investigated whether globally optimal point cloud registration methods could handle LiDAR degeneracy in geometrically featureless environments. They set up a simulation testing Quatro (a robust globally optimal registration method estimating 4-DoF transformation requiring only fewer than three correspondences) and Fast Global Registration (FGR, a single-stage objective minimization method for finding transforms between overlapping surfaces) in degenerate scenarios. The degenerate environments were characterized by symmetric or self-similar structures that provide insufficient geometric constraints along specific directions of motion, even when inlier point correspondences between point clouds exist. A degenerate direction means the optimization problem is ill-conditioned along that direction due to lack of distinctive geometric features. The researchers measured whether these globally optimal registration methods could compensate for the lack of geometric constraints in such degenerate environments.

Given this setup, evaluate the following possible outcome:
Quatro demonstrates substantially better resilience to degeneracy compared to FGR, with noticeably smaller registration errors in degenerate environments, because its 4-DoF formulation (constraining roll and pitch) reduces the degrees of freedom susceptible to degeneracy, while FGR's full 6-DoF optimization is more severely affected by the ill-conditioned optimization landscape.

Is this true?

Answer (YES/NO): NO